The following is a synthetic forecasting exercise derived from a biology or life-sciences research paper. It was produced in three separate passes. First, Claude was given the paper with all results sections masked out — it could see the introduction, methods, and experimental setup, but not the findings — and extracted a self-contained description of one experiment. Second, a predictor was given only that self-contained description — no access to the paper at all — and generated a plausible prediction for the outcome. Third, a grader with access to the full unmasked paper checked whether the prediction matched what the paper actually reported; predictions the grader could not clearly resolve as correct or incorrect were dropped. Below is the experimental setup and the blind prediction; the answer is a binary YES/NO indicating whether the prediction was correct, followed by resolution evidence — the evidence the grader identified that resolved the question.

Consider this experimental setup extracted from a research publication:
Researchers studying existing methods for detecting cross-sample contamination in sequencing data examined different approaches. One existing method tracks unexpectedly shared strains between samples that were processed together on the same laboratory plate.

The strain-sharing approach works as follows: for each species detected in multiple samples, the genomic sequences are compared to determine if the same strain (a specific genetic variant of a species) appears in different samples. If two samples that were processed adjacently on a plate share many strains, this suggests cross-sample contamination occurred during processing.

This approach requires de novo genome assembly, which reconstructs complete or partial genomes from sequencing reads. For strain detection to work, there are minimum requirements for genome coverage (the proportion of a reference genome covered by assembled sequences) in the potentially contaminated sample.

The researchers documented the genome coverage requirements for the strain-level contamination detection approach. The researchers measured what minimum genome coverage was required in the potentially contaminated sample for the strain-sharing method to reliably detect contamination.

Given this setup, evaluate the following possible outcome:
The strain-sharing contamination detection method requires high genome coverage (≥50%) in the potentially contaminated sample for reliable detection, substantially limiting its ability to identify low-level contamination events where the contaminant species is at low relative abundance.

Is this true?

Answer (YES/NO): YES